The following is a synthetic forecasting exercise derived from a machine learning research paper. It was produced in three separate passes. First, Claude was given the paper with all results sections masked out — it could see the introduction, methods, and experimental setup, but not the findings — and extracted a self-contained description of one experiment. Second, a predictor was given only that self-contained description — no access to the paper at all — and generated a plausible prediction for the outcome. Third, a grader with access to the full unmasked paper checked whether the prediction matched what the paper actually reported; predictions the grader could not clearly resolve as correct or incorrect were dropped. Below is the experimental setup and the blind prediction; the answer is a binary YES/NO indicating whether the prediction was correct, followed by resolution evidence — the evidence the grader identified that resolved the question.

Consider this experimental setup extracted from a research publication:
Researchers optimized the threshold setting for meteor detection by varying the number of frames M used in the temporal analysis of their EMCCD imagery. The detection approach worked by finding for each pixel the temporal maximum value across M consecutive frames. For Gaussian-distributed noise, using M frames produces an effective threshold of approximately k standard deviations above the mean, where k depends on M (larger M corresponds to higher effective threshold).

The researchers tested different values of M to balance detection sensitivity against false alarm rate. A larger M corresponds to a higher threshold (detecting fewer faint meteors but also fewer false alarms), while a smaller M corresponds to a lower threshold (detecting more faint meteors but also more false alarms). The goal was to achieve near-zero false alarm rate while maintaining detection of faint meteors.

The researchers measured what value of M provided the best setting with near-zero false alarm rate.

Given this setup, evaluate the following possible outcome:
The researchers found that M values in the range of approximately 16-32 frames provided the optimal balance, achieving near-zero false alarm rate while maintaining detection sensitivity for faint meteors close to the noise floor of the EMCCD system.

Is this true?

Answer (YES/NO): NO